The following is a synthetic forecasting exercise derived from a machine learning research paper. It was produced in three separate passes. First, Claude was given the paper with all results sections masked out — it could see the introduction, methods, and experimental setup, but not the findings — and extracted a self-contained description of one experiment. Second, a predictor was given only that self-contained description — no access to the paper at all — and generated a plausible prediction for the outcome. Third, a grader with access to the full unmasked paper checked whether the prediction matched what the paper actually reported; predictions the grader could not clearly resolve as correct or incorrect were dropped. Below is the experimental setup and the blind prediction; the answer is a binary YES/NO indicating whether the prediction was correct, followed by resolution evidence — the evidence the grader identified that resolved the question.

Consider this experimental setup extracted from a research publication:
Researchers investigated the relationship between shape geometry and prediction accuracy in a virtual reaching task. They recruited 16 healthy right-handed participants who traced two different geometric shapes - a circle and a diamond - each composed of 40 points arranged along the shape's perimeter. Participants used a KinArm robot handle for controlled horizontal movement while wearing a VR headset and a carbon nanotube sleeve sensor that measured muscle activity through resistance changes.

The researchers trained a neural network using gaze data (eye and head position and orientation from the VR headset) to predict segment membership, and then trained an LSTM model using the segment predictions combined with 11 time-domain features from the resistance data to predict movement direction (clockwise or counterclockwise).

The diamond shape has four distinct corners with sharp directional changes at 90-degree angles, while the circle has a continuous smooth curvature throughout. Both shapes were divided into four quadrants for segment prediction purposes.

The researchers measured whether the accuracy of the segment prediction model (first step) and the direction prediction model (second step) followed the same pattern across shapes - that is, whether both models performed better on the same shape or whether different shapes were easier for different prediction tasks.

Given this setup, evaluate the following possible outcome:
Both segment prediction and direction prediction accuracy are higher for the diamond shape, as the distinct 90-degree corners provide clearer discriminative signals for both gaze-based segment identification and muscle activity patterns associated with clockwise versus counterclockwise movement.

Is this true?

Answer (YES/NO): NO